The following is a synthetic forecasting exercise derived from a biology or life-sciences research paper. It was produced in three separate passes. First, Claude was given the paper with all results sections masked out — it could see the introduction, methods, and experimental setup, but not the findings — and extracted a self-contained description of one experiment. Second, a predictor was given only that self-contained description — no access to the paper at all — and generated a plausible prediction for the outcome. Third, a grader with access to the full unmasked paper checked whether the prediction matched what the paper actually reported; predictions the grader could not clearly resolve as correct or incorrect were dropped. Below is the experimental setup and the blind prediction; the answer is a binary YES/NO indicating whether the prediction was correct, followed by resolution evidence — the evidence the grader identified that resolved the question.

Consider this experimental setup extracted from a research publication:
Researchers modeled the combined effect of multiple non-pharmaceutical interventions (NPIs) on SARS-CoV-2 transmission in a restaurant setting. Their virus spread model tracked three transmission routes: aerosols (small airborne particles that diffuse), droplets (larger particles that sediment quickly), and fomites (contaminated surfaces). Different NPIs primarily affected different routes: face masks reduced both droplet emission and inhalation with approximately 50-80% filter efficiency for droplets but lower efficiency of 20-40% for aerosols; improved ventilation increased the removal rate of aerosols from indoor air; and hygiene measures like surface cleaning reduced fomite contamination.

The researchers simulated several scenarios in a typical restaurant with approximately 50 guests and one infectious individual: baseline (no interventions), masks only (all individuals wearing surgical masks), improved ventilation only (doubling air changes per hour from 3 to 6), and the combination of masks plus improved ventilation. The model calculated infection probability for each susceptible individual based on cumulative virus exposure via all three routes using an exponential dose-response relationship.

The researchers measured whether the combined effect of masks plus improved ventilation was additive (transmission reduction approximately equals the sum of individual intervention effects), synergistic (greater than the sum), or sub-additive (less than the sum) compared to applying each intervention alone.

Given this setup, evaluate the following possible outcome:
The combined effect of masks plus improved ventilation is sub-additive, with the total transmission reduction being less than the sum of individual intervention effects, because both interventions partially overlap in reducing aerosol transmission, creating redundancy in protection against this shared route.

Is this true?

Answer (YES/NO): NO